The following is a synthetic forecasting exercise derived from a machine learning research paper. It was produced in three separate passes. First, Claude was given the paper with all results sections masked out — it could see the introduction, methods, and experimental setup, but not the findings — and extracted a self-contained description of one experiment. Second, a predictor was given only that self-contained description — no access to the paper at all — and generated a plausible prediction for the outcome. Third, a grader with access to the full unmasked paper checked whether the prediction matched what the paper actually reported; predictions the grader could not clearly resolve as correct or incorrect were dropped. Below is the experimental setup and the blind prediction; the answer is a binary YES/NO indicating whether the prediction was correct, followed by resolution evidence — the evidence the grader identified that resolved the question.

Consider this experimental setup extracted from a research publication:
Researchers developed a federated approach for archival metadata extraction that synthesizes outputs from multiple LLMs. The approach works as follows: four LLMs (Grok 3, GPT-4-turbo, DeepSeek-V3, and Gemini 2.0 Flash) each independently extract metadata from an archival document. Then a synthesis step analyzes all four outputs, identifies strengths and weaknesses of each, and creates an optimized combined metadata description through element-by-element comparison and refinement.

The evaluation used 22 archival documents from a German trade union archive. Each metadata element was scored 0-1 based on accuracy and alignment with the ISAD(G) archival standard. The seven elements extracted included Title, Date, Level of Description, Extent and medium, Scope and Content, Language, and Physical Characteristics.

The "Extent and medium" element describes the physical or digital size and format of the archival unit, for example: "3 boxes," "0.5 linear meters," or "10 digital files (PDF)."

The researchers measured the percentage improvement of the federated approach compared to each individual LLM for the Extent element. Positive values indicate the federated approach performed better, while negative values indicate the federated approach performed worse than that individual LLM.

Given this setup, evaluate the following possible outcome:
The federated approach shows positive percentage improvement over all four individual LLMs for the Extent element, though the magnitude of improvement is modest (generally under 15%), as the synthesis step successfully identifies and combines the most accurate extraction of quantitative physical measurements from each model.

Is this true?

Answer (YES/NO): NO